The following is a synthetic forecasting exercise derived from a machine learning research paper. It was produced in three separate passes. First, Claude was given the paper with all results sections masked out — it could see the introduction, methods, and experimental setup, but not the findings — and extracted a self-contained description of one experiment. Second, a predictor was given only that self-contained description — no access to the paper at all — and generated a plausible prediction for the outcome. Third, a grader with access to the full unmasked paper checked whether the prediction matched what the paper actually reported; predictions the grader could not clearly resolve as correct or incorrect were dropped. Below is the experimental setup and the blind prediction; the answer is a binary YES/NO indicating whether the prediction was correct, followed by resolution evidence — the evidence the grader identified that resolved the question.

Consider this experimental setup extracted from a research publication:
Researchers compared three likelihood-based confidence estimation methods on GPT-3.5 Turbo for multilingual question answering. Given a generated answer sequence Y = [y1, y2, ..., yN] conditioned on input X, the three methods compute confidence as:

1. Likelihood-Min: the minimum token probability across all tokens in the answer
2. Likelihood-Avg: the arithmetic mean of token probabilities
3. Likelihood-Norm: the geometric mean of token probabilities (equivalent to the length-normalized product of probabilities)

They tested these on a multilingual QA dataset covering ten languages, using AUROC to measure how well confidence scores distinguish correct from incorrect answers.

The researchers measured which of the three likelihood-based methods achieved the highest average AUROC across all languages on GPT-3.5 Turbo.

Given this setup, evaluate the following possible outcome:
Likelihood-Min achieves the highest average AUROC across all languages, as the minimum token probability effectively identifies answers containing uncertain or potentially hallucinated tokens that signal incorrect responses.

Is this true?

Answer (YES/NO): YES